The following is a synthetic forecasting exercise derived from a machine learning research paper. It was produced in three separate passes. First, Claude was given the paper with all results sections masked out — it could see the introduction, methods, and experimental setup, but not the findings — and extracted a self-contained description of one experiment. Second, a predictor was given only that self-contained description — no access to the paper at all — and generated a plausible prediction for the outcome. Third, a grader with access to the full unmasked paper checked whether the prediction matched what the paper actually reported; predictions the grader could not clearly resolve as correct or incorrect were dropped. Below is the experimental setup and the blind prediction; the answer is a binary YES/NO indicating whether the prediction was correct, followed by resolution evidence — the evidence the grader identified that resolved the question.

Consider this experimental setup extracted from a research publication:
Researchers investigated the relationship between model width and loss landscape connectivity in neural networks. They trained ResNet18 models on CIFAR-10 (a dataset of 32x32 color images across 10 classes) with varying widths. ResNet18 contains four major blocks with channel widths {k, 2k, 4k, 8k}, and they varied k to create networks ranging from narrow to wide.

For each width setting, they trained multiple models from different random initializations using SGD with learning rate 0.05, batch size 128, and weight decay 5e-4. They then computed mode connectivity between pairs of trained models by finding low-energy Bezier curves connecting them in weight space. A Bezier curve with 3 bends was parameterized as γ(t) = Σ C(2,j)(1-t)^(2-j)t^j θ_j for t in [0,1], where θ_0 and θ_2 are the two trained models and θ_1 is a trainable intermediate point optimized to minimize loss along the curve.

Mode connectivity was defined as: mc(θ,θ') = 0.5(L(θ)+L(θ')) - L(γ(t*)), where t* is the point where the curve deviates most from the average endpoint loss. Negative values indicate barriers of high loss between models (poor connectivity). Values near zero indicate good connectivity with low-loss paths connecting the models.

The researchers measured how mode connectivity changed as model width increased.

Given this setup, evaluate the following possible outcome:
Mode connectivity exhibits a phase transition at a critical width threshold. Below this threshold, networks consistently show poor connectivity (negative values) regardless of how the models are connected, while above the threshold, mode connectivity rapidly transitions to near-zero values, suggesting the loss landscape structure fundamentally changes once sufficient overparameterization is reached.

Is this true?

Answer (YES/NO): NO